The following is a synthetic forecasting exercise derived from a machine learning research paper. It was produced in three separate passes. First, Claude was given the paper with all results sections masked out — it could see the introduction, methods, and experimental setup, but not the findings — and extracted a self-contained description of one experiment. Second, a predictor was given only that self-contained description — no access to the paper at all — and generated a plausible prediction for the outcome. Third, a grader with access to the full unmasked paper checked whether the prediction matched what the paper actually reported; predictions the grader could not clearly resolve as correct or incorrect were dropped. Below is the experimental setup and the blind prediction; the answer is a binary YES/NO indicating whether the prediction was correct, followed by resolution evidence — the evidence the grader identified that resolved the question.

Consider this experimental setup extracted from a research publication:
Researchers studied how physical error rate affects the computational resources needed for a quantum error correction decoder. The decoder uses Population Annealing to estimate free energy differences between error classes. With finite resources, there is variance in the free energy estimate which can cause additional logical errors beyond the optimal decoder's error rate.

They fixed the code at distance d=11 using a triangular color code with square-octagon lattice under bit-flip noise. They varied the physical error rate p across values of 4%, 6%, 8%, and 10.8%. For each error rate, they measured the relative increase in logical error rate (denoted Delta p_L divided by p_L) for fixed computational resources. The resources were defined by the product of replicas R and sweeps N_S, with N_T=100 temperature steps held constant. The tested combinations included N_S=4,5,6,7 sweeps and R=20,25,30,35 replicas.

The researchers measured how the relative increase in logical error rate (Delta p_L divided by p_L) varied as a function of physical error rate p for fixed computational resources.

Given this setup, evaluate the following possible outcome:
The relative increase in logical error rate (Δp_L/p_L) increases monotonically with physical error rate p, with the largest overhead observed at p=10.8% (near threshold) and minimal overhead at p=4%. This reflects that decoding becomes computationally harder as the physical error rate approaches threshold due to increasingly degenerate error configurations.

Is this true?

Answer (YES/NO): YES